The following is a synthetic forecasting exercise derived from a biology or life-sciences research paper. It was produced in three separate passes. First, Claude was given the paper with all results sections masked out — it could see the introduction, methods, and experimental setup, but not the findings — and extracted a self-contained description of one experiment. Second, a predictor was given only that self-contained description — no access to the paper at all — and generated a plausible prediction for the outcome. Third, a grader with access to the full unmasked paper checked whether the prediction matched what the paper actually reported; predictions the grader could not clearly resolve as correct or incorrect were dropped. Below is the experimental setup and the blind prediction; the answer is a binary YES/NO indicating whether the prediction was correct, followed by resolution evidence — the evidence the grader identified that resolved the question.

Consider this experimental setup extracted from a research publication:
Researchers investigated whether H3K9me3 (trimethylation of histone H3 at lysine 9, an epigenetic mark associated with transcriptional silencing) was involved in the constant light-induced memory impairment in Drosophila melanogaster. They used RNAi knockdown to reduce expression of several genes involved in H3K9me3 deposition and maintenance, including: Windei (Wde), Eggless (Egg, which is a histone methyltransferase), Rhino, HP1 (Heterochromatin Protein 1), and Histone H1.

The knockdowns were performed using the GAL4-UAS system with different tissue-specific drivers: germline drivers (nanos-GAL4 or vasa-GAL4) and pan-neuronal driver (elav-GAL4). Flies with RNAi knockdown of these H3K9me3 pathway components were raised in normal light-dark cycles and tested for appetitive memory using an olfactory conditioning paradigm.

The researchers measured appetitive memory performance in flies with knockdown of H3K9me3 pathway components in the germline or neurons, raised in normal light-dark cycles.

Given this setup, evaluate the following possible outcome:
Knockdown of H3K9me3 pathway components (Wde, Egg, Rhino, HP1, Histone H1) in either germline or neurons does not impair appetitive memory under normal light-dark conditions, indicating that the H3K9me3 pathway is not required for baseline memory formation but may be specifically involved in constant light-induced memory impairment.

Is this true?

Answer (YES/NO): NO